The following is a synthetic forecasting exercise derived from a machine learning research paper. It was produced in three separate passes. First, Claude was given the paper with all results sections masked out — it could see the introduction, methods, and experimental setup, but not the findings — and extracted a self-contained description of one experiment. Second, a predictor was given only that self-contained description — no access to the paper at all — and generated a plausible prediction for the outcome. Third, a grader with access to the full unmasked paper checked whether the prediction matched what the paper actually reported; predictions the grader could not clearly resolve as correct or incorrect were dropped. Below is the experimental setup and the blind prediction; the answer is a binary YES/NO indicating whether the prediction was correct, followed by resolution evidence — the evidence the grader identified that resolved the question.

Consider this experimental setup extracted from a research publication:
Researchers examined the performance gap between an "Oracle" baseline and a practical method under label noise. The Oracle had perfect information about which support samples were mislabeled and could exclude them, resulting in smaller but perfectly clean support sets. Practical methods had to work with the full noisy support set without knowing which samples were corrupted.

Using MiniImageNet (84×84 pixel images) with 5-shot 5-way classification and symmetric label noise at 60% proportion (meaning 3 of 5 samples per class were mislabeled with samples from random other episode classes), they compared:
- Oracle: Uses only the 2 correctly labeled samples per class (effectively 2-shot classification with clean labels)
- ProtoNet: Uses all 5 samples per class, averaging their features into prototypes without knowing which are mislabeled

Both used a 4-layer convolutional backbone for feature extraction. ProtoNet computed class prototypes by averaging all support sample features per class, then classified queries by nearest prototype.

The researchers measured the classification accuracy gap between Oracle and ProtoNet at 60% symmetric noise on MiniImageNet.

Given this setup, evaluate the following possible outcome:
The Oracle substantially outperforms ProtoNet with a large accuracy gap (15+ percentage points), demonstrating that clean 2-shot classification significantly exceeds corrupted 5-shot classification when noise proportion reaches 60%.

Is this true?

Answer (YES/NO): YES